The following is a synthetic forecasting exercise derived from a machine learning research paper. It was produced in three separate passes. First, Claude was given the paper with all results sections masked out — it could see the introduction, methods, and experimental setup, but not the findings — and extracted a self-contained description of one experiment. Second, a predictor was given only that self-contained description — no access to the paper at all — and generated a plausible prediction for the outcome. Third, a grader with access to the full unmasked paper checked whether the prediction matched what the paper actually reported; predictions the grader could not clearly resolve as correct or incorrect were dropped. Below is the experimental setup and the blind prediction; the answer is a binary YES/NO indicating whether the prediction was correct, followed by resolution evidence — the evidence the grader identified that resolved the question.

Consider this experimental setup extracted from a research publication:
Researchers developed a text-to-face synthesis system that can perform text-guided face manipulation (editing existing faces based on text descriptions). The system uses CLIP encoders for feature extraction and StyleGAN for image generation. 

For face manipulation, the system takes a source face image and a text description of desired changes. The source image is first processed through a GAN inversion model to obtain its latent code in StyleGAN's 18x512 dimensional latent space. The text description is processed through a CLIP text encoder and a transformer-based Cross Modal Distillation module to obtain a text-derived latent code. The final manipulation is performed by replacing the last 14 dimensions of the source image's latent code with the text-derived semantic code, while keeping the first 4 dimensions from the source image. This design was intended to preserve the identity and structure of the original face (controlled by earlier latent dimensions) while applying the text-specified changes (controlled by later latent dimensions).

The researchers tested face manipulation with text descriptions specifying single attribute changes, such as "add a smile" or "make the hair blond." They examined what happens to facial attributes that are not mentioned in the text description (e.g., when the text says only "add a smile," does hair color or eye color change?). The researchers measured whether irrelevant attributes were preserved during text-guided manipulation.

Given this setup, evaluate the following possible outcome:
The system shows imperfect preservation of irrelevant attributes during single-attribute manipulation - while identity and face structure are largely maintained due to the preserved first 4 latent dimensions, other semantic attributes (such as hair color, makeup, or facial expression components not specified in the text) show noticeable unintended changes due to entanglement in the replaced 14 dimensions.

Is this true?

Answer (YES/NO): YES